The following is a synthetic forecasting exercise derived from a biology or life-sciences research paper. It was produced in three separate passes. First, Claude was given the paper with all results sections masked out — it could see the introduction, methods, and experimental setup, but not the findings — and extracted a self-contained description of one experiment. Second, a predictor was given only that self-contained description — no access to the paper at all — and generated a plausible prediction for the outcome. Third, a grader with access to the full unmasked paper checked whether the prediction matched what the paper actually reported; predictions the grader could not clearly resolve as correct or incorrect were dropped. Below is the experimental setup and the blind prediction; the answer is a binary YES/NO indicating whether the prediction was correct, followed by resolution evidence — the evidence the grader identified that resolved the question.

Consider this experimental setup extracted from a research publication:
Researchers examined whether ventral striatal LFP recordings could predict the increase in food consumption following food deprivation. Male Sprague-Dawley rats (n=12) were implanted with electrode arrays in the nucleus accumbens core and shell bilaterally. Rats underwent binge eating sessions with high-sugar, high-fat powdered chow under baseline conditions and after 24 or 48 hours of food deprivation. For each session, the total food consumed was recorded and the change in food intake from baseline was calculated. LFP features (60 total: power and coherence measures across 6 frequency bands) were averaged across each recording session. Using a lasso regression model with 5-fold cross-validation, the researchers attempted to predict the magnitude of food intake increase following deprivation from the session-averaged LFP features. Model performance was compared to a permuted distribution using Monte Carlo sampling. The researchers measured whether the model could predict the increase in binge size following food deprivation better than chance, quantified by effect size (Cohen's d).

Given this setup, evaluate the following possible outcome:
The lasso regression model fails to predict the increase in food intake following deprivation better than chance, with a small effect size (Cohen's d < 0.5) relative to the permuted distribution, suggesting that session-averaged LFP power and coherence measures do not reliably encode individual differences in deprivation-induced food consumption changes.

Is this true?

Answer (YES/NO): NO